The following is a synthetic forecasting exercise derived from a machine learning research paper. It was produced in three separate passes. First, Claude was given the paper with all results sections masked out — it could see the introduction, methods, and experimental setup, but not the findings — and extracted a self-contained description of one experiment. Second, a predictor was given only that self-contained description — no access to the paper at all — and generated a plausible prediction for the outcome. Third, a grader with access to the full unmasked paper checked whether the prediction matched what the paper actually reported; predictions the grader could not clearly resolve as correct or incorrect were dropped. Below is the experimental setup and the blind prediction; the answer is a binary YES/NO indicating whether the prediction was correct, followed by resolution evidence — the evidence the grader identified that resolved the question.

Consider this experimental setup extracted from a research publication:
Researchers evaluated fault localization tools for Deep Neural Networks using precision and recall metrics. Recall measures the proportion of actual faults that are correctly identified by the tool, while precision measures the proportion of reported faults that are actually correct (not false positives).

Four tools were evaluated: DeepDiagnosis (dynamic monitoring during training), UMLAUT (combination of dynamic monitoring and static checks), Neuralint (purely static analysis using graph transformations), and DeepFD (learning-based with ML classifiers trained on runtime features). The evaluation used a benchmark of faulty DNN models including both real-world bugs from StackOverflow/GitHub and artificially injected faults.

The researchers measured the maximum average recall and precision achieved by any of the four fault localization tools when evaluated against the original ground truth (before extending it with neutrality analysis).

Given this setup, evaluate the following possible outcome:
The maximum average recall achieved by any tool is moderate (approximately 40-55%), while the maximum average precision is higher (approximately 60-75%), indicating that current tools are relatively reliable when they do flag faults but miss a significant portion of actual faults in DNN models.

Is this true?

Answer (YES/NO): NO